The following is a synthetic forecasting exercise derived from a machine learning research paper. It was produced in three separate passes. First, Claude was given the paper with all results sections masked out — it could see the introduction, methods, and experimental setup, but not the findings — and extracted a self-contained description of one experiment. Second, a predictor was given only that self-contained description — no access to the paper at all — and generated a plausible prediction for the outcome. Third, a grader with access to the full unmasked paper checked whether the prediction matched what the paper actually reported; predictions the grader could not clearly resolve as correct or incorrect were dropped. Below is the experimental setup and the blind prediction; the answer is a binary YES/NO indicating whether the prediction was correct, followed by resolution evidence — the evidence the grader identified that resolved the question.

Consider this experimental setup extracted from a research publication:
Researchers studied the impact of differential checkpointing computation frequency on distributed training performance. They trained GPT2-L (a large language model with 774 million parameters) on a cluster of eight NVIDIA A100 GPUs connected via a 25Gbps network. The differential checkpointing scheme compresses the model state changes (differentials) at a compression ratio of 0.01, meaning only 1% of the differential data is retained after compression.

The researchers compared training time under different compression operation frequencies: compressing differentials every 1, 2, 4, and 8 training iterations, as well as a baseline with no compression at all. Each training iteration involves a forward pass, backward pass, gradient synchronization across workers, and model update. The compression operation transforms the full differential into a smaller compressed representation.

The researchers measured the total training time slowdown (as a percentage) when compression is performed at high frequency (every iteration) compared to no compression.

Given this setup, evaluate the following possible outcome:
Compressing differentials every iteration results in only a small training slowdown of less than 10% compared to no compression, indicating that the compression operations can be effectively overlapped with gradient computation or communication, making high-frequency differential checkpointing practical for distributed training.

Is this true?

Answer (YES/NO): NO